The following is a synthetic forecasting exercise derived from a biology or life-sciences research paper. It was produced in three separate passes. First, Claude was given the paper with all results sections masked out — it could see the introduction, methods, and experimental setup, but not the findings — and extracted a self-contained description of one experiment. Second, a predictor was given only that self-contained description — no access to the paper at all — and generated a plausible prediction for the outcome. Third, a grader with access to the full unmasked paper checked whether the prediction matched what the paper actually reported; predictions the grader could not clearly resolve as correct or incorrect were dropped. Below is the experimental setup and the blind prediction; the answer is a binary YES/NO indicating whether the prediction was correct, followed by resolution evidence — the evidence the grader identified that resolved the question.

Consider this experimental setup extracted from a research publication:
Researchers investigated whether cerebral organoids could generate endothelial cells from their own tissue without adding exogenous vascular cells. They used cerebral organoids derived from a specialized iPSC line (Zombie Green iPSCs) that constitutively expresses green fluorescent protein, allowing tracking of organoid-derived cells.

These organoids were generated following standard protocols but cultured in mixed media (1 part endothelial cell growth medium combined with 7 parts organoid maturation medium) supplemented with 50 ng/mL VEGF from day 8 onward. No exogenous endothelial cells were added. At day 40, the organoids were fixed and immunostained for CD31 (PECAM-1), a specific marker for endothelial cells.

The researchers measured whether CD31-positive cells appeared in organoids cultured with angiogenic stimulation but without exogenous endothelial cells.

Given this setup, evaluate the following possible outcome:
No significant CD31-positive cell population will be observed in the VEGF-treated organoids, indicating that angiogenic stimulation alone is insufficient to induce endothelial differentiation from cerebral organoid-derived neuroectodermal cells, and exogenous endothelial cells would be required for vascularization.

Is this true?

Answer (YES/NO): NO